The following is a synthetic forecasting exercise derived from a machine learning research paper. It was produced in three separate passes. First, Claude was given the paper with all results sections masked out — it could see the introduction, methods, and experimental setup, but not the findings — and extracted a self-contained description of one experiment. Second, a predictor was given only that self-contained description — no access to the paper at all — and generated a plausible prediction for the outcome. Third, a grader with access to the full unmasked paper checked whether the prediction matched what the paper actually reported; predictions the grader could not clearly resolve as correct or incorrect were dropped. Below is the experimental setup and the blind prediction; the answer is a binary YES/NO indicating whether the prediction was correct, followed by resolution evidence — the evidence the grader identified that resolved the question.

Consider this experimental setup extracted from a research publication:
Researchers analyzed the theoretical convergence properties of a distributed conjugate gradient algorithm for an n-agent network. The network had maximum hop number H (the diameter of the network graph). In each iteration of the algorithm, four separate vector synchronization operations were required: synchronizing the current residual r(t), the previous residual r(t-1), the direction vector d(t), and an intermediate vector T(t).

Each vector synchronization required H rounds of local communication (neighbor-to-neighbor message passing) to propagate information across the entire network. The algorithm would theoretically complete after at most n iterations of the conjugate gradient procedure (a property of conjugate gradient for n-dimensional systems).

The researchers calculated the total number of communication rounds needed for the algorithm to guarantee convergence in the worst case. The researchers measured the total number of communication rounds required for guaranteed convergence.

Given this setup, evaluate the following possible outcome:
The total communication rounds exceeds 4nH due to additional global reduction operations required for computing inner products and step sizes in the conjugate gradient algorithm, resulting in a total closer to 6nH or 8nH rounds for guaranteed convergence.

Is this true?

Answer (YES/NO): NO